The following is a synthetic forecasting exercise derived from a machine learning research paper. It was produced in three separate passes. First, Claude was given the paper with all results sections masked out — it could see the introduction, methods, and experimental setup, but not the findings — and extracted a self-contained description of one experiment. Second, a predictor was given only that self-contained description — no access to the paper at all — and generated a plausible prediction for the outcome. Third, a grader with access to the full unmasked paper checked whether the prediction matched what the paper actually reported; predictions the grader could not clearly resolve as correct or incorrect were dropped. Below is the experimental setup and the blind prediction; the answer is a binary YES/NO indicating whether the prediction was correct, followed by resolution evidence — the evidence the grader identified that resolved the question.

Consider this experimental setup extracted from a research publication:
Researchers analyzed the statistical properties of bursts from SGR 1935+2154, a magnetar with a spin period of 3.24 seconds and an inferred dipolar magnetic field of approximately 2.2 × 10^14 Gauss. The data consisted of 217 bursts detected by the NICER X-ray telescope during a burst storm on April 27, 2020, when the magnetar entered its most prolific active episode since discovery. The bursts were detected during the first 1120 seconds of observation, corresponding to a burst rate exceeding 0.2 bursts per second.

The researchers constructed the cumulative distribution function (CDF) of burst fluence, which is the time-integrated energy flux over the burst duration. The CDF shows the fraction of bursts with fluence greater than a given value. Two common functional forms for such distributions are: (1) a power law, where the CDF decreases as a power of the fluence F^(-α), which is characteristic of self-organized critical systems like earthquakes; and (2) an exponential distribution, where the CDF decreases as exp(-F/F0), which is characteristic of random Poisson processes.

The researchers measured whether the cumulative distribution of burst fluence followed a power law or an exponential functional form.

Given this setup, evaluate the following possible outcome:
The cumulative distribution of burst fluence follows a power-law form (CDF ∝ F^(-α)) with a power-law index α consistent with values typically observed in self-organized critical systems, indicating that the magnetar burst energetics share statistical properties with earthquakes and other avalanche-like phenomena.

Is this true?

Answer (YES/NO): NO